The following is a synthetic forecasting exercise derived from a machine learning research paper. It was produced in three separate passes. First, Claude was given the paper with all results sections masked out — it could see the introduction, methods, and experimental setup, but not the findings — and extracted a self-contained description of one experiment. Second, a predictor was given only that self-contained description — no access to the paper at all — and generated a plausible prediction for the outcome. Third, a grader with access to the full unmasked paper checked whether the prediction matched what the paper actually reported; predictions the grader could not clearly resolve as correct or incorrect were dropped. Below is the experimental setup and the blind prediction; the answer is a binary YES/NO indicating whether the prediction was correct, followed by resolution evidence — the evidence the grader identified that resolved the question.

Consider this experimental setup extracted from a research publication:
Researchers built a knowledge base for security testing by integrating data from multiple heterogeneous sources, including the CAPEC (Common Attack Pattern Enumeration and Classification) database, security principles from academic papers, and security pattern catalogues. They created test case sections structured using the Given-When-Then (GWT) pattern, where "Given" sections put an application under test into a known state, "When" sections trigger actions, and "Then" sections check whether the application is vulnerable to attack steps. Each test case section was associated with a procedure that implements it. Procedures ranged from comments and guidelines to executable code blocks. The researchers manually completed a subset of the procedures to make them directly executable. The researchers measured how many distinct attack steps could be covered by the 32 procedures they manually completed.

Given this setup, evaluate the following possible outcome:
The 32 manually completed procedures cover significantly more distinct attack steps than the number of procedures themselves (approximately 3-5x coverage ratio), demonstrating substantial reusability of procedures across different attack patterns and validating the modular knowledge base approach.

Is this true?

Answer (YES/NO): NO